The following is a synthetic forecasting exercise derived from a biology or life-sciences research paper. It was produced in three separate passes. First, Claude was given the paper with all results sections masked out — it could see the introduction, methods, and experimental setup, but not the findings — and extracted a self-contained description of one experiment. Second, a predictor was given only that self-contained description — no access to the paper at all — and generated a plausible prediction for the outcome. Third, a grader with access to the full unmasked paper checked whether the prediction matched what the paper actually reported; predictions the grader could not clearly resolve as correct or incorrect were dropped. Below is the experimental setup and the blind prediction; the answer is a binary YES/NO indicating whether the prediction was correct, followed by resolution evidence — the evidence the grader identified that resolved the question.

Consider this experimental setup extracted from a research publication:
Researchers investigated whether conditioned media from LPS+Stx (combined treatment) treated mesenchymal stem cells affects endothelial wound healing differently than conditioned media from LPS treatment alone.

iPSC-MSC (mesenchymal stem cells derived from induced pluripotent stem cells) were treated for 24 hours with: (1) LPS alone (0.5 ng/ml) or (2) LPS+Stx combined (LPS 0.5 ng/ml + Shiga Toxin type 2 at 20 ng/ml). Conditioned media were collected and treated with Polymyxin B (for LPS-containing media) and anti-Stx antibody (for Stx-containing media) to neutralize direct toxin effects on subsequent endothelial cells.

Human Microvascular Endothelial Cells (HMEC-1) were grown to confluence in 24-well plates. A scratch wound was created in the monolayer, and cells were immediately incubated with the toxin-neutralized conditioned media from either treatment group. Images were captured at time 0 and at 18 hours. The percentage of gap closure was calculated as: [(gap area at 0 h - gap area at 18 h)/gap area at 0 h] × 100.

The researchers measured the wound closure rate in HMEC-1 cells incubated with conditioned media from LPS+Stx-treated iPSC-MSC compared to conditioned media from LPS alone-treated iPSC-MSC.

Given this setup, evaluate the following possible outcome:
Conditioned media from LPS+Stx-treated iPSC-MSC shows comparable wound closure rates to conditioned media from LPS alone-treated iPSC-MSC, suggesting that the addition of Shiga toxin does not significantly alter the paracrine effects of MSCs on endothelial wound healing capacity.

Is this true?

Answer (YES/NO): NO